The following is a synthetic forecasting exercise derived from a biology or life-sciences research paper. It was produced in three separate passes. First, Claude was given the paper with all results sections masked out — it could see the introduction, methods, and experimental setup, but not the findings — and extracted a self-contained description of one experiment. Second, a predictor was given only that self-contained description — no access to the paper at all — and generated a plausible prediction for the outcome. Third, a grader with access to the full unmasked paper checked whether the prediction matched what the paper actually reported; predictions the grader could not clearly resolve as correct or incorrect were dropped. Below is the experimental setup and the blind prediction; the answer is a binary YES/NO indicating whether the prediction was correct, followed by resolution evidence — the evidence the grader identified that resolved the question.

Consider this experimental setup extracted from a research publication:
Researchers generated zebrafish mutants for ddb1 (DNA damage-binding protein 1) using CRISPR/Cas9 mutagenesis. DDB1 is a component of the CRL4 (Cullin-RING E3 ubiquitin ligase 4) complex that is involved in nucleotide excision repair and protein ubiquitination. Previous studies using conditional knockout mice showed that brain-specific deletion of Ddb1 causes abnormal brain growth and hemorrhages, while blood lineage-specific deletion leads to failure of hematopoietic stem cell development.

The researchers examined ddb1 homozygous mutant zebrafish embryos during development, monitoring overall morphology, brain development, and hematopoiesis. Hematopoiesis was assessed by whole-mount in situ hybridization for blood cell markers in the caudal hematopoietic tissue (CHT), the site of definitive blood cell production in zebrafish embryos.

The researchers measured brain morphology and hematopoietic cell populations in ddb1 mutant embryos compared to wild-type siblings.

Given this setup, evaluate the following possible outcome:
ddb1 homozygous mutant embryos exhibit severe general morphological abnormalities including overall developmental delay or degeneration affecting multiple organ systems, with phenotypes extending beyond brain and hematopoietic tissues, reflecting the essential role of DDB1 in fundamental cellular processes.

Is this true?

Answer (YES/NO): NO